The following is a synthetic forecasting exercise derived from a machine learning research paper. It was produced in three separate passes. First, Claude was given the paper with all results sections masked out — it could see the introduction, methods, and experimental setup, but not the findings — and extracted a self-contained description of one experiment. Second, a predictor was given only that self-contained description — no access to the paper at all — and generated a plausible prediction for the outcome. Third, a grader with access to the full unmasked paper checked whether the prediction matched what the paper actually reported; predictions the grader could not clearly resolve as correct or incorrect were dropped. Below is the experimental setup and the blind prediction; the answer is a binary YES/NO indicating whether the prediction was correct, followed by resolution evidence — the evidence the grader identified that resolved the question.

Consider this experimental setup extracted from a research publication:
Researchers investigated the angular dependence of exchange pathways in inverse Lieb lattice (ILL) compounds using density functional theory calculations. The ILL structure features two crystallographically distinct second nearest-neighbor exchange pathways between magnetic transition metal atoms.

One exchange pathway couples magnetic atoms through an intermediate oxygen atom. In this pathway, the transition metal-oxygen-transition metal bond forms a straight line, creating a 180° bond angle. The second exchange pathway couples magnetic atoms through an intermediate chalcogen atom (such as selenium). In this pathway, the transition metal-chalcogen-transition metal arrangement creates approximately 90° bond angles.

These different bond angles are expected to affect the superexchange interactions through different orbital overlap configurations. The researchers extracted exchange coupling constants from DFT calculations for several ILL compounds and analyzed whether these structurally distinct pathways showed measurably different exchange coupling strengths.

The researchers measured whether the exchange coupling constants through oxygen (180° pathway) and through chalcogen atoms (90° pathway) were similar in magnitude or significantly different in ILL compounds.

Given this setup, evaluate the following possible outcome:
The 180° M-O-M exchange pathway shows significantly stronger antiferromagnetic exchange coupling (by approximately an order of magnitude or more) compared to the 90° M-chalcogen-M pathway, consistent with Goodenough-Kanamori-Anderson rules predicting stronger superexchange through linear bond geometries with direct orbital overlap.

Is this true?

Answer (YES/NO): NO